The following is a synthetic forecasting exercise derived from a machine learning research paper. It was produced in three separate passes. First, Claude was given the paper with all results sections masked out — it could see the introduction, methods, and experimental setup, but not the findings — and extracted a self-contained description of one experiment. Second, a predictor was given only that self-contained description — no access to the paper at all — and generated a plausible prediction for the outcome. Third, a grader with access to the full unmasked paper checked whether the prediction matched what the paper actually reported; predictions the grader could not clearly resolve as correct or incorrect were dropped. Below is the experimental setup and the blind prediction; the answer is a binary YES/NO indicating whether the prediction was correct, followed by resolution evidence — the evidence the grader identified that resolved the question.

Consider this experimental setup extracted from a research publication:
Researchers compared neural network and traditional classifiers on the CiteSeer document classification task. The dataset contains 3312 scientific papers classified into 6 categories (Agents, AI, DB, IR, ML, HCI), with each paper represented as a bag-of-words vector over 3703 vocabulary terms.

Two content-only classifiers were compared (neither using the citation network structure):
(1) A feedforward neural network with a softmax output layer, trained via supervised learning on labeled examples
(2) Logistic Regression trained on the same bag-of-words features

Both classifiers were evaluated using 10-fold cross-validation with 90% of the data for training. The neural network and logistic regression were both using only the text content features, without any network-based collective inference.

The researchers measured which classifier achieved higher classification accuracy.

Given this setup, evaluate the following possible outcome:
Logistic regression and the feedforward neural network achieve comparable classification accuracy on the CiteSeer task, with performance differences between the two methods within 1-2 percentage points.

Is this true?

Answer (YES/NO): YES